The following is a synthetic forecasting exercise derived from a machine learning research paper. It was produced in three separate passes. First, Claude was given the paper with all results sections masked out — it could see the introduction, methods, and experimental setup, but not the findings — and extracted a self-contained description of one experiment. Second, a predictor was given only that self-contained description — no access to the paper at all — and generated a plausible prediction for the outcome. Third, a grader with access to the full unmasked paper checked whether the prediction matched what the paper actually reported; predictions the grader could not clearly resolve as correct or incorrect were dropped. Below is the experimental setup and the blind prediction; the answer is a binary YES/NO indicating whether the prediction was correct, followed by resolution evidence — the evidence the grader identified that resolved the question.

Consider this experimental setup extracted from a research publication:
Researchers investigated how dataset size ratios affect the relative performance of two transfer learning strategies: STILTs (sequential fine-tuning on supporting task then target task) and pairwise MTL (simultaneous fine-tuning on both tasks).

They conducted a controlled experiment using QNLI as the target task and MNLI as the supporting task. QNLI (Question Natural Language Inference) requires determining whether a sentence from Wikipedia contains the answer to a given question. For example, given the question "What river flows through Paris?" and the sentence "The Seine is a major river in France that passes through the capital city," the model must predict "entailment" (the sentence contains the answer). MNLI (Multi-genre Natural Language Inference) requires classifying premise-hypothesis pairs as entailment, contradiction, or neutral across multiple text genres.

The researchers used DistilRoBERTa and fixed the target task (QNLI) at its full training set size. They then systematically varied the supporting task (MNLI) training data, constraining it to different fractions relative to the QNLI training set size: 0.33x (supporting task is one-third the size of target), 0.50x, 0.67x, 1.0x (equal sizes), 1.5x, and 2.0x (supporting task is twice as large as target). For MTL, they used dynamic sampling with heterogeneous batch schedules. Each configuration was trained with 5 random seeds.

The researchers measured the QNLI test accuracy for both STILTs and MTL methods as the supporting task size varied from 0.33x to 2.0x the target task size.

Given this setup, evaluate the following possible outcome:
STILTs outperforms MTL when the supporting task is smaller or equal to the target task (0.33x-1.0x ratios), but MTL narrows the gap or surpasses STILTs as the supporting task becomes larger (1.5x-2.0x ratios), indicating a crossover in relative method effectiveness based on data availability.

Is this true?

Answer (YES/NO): NO